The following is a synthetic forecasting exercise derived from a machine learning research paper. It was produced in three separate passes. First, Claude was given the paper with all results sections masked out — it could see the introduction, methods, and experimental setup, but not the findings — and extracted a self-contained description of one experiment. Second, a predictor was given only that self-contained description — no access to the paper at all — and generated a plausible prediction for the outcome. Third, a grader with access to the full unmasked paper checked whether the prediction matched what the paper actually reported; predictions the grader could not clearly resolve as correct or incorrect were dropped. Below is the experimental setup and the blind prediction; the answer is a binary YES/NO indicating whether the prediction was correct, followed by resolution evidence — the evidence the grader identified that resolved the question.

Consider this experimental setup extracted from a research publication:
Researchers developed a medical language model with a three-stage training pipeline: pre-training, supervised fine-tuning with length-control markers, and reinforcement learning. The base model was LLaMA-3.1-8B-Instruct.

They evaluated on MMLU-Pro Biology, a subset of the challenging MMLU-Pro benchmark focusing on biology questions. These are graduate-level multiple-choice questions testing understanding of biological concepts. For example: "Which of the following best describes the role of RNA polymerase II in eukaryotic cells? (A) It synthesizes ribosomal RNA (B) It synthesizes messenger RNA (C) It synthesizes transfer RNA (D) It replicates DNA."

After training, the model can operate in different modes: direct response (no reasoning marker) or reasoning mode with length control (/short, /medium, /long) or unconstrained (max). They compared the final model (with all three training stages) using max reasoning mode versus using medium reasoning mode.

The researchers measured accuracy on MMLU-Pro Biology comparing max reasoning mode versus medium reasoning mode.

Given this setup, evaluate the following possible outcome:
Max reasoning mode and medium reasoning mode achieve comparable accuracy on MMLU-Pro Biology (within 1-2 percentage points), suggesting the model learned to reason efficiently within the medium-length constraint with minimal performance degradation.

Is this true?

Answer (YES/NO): NO